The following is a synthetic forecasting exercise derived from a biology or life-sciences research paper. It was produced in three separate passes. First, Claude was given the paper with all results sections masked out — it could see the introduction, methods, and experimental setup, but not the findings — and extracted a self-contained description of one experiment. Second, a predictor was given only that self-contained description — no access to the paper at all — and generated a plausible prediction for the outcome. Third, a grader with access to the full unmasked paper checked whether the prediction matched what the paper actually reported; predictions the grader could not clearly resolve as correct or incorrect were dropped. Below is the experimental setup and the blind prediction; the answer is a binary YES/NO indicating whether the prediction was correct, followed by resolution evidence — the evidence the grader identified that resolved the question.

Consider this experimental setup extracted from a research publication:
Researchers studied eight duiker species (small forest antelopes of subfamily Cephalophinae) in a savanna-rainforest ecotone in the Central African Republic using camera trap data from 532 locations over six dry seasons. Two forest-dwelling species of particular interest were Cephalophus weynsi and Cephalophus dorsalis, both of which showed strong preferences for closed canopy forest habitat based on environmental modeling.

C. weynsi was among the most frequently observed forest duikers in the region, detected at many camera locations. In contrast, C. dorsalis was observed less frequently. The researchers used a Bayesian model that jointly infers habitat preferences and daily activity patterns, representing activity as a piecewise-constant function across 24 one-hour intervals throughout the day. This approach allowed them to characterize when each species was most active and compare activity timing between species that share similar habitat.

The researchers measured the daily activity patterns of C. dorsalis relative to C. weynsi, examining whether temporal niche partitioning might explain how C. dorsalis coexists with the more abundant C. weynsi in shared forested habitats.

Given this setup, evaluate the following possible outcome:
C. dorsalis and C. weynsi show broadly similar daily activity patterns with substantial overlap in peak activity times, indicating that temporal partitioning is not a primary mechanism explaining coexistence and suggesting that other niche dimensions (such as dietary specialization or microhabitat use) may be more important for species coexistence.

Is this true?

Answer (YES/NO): NO